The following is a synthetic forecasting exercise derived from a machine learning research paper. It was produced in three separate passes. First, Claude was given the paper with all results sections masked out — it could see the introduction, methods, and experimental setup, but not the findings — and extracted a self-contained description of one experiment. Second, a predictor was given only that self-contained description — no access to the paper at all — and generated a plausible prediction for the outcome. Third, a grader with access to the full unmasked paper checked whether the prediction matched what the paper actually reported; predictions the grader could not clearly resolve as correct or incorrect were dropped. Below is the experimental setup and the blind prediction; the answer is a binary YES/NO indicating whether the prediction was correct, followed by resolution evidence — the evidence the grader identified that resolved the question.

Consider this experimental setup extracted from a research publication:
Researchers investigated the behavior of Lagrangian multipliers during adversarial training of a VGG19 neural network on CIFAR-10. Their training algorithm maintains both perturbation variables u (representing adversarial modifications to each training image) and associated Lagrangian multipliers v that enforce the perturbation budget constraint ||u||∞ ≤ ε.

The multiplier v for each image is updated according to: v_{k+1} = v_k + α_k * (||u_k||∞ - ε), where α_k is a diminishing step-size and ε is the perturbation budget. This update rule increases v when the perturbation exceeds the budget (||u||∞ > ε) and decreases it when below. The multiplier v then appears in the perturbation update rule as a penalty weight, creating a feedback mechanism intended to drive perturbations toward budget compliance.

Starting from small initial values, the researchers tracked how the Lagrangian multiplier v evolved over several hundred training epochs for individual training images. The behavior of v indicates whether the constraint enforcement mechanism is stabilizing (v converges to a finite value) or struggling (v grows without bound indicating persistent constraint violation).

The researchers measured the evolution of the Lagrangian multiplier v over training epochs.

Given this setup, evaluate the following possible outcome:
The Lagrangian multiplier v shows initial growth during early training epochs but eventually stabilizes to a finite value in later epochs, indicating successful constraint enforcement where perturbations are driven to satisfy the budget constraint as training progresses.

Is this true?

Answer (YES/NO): NO